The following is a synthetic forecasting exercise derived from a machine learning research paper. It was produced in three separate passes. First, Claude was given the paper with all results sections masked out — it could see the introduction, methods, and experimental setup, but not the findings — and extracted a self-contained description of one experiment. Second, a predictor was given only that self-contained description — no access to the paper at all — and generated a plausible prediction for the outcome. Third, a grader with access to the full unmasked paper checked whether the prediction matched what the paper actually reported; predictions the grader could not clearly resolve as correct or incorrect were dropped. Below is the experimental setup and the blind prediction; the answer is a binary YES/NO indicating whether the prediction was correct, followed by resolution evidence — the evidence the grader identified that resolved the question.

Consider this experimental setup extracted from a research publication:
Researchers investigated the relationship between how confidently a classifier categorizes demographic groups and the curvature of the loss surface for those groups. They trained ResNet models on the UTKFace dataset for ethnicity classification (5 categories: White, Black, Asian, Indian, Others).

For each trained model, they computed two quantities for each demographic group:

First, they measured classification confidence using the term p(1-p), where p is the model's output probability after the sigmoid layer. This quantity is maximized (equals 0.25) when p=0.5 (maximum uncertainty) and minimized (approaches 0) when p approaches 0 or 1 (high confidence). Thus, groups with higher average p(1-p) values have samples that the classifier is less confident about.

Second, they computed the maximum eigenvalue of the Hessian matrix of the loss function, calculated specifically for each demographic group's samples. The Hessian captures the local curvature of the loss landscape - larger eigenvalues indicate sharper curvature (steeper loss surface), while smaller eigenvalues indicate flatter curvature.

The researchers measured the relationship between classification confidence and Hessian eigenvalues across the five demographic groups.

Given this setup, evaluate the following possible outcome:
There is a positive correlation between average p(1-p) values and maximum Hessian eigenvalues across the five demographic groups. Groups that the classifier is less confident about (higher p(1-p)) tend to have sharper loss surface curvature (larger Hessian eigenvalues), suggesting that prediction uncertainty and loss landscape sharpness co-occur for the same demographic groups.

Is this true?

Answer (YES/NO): YES